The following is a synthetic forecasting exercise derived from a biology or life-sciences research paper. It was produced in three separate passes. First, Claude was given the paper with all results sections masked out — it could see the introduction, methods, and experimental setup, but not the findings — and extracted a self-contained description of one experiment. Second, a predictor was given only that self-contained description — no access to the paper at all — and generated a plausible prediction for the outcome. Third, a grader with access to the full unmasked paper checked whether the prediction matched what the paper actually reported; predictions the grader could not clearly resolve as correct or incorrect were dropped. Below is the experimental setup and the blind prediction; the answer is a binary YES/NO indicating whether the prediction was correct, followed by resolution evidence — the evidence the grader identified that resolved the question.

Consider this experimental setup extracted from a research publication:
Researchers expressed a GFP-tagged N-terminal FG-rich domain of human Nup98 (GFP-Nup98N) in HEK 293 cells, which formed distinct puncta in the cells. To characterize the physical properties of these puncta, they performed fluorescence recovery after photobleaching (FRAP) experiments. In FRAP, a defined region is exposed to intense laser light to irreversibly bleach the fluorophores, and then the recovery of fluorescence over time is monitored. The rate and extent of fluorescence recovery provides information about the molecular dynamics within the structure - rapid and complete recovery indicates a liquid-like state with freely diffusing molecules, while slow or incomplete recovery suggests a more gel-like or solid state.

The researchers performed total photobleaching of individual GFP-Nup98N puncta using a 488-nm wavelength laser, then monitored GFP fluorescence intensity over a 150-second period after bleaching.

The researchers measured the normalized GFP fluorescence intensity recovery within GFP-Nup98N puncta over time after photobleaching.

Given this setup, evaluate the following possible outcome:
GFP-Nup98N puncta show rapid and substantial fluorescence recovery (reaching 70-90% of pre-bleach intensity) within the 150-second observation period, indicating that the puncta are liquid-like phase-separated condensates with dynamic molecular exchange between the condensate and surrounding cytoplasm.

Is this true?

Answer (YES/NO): NO